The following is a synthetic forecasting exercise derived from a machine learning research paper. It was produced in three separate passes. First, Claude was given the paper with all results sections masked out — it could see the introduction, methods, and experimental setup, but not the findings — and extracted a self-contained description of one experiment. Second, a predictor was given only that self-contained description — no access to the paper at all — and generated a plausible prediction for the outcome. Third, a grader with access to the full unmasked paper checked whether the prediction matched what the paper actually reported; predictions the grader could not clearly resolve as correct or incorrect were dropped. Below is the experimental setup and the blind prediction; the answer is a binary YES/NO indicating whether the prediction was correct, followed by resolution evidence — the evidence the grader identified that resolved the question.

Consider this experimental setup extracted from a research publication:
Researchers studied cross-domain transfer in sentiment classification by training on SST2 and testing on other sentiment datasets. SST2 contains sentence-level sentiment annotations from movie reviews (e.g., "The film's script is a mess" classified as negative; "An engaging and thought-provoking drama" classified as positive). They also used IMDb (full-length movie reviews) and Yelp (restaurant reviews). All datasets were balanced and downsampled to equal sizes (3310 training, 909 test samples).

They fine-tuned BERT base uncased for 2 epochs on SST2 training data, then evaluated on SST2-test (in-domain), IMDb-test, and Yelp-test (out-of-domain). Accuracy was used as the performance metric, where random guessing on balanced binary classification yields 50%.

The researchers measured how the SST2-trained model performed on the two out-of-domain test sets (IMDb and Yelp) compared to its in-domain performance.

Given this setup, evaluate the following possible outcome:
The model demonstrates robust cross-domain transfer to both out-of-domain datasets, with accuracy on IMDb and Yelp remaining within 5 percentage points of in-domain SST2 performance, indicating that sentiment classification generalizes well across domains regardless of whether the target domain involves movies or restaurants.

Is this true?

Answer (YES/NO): NO